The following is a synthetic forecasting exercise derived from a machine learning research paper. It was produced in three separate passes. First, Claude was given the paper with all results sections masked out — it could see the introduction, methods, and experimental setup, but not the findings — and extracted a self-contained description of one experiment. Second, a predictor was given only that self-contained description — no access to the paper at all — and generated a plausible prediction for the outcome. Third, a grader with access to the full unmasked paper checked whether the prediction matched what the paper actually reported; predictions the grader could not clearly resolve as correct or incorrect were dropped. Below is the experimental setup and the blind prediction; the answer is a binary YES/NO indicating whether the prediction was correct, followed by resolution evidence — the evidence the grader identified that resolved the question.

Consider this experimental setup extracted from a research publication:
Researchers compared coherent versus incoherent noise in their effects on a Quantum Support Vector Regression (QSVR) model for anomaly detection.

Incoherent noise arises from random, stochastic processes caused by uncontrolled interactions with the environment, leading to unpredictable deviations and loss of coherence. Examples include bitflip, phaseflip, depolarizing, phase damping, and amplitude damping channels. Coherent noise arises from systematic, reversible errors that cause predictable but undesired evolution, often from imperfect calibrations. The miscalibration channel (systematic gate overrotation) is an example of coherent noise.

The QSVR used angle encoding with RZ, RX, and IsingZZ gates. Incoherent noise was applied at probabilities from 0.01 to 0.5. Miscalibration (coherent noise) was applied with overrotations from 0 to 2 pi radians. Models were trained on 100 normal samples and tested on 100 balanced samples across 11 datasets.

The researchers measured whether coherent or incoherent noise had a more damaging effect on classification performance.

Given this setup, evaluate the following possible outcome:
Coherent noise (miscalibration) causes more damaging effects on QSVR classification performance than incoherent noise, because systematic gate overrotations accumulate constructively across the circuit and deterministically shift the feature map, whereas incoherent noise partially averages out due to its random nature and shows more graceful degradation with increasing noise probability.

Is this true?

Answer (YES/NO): NO